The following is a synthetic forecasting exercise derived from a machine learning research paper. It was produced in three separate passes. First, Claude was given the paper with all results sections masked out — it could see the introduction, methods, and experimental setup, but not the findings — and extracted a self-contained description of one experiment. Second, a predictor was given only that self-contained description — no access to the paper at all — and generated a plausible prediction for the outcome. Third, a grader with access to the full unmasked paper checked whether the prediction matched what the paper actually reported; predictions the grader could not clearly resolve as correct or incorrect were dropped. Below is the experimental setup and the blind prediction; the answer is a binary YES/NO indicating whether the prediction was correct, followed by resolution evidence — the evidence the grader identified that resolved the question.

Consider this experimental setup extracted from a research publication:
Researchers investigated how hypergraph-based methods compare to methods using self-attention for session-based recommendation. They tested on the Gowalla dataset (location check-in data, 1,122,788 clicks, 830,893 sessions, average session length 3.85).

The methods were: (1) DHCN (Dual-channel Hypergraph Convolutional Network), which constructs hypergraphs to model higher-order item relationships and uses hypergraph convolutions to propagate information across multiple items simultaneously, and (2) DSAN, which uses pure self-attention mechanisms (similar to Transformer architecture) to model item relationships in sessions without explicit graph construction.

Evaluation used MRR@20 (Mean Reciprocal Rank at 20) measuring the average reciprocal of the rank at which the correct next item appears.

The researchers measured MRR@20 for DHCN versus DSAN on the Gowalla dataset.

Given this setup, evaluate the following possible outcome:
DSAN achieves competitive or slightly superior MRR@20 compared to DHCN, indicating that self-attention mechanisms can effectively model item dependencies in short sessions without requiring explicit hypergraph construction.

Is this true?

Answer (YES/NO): YES